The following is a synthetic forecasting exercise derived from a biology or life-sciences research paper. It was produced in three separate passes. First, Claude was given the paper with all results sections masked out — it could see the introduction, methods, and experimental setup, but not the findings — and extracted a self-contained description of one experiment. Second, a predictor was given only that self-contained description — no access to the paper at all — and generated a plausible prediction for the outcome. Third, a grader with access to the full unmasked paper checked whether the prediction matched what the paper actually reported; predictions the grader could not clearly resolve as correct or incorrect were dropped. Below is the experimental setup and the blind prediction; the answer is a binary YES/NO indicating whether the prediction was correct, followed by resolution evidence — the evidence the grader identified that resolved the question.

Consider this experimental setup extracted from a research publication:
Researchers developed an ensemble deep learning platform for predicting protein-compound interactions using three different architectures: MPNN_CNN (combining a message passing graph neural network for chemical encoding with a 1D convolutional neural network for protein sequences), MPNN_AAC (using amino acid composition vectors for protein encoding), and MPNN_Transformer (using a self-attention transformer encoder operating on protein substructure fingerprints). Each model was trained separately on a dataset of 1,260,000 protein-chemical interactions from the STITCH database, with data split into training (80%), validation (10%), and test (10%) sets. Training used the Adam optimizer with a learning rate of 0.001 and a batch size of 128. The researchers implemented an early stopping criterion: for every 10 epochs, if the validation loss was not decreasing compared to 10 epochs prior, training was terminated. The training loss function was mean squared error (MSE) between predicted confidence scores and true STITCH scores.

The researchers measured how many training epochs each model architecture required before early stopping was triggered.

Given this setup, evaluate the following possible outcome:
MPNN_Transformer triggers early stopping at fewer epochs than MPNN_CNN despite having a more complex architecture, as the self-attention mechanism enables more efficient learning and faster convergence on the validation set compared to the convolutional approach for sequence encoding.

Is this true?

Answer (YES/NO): NO